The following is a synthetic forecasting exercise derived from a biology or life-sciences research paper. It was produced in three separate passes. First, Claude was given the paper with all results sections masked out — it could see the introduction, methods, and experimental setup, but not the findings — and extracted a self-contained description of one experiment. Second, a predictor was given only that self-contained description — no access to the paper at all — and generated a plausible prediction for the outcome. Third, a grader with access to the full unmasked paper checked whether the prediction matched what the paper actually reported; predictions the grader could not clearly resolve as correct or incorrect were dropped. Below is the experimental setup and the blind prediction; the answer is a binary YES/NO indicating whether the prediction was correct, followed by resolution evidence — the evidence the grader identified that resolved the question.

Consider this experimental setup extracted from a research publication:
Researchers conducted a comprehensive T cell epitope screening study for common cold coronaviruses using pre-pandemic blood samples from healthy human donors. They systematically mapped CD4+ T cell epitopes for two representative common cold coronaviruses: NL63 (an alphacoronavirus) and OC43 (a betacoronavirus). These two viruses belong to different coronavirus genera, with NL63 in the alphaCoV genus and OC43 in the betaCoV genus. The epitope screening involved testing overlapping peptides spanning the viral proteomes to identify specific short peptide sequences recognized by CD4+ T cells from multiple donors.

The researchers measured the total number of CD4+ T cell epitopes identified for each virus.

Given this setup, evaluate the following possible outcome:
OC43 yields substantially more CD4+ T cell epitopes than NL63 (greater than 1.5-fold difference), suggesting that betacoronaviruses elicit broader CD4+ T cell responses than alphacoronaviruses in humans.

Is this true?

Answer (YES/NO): NO